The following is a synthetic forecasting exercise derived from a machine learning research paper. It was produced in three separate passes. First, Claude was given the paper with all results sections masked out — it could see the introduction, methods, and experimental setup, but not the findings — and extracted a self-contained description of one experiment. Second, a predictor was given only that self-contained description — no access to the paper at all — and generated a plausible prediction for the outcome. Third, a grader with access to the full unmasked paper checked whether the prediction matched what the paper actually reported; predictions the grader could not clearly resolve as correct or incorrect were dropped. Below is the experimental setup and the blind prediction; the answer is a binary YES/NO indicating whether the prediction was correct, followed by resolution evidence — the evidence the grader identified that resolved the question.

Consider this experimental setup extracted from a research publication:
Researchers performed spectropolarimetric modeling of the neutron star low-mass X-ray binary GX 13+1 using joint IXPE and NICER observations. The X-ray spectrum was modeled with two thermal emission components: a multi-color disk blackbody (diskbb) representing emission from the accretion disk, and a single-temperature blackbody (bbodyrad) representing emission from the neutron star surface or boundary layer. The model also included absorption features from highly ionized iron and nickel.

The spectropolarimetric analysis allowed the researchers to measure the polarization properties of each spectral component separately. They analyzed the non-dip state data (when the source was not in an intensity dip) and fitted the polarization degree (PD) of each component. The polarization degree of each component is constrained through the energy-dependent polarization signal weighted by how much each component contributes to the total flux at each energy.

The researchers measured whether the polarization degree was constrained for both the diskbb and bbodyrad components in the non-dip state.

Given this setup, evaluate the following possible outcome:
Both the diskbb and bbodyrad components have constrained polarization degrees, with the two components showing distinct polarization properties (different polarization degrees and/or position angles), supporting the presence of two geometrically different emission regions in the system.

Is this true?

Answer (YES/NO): NO